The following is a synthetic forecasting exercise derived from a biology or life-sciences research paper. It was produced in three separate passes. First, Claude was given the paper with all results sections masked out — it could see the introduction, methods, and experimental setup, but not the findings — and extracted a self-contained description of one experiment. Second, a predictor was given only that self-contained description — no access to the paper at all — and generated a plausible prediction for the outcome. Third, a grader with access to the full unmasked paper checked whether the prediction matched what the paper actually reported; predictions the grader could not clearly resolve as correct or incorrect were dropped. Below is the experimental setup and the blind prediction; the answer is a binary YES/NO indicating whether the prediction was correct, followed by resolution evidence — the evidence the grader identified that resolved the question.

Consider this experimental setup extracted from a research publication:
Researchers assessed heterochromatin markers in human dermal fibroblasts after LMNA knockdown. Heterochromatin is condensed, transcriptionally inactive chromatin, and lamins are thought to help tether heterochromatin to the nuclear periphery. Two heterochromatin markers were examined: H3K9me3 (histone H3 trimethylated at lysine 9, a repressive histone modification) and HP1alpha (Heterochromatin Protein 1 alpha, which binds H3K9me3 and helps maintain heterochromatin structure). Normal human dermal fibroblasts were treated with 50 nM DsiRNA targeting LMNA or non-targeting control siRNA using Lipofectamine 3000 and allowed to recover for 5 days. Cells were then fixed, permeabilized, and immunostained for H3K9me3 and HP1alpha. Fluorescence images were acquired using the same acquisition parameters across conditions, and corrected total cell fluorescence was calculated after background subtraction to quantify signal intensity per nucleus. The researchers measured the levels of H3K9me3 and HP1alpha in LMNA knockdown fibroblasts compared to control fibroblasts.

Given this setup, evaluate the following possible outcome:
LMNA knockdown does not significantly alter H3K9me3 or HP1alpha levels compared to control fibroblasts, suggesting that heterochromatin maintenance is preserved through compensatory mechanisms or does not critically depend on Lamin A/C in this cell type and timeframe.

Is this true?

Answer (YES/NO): NO